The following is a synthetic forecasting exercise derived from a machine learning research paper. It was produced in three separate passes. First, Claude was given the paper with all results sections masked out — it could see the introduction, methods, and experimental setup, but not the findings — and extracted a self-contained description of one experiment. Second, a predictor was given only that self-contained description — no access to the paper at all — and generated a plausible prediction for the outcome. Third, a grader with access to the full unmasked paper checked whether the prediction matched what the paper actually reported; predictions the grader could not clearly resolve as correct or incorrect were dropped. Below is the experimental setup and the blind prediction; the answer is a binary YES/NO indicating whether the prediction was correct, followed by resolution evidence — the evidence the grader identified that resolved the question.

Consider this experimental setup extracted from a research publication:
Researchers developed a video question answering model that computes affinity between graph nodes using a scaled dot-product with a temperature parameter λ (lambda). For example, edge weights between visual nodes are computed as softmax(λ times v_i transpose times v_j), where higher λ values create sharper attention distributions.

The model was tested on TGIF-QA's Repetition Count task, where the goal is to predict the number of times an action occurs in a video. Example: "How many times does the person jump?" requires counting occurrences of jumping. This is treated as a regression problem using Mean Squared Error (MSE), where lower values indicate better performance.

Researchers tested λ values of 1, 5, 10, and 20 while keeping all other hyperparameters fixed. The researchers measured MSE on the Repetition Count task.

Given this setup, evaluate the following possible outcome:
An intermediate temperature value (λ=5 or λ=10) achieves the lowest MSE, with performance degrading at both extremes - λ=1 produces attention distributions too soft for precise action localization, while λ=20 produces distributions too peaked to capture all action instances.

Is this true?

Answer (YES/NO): YES